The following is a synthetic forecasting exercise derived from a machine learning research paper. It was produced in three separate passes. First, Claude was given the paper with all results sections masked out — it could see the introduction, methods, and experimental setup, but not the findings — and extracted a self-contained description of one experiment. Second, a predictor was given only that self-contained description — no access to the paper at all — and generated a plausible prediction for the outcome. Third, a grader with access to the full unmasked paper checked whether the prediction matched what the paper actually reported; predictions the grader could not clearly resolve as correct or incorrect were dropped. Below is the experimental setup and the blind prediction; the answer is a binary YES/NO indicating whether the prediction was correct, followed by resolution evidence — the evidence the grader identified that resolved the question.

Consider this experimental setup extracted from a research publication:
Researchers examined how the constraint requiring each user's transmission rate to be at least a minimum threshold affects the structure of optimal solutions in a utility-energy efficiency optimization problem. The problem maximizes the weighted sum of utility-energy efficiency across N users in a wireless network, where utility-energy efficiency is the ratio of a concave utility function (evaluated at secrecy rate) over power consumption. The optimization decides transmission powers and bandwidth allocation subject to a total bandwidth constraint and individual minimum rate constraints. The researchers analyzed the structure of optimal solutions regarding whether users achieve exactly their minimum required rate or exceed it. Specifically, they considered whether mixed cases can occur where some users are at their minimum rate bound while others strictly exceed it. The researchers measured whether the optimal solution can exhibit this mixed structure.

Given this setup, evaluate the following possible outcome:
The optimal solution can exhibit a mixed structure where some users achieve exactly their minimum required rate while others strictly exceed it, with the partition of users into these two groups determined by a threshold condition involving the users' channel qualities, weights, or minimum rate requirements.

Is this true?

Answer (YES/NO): YES